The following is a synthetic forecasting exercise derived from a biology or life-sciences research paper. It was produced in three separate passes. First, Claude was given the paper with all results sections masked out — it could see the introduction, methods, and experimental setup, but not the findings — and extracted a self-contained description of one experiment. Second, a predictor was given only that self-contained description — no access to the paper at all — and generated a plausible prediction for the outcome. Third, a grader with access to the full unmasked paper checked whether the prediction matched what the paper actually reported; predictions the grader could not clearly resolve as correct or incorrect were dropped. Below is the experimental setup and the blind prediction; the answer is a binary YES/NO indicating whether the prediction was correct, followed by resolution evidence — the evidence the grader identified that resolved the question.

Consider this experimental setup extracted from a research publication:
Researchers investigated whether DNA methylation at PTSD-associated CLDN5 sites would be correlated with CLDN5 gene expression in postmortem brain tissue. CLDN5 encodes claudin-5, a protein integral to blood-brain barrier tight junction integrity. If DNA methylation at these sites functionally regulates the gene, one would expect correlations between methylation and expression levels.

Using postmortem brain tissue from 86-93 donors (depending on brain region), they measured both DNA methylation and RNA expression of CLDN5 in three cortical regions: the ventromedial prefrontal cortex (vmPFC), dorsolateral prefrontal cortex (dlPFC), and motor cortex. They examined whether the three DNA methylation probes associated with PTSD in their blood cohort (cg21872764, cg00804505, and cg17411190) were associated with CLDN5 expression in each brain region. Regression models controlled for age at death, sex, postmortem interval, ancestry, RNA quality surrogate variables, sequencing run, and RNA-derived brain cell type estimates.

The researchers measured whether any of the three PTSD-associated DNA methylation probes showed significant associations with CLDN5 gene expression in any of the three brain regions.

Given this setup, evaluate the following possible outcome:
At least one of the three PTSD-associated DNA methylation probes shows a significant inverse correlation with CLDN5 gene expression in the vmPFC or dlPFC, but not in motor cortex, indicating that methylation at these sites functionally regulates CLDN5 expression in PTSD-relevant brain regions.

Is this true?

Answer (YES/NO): NO